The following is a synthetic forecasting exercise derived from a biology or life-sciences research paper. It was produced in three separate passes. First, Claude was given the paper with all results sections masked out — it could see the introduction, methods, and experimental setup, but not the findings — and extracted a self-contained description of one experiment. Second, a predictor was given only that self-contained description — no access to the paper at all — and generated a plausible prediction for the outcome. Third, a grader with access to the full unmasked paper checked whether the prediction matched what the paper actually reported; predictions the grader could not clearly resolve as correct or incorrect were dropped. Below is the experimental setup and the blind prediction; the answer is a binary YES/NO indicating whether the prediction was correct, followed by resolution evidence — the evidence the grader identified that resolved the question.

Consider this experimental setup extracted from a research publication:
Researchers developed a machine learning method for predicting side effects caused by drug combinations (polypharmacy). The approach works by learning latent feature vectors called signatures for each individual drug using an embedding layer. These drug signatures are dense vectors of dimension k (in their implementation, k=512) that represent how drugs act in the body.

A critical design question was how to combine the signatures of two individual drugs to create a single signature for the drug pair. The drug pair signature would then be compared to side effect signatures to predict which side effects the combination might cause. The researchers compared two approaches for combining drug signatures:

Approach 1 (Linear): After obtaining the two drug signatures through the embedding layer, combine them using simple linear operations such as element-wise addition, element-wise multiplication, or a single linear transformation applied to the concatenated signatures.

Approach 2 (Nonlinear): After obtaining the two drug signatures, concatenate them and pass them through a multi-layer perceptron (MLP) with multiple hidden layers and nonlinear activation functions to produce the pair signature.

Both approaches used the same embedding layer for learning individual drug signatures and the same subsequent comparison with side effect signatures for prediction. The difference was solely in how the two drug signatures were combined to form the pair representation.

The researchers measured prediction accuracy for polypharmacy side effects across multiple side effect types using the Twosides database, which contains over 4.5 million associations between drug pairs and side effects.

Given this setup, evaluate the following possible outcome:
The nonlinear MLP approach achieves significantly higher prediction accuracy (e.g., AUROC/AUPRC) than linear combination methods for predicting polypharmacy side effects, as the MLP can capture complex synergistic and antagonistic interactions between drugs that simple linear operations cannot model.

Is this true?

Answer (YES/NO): YES